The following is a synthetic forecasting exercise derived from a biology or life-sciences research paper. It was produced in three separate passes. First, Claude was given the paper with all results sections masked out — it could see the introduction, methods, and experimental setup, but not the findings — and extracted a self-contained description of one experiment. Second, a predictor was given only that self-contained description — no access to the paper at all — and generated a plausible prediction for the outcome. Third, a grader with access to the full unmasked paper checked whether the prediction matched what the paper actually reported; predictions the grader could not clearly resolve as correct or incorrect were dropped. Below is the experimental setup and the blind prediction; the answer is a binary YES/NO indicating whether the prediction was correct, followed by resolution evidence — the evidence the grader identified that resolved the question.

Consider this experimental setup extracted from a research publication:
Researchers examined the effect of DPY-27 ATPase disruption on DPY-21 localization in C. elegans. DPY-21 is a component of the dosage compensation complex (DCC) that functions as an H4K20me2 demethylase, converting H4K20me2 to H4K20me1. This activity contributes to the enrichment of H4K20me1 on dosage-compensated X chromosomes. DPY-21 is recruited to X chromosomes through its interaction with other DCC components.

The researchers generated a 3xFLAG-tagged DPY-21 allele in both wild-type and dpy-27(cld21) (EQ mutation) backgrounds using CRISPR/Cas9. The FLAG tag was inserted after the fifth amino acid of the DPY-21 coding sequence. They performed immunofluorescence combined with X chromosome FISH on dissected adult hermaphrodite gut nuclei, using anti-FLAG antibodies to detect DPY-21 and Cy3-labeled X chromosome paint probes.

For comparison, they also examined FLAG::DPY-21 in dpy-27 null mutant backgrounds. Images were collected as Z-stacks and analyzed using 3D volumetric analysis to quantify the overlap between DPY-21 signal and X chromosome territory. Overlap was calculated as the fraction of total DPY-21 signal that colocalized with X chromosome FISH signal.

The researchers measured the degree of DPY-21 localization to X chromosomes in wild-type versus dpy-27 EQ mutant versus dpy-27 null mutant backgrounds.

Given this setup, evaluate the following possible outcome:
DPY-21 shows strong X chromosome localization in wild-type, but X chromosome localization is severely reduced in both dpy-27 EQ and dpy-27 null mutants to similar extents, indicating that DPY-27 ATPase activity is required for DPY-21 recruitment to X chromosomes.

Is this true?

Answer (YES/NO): NO